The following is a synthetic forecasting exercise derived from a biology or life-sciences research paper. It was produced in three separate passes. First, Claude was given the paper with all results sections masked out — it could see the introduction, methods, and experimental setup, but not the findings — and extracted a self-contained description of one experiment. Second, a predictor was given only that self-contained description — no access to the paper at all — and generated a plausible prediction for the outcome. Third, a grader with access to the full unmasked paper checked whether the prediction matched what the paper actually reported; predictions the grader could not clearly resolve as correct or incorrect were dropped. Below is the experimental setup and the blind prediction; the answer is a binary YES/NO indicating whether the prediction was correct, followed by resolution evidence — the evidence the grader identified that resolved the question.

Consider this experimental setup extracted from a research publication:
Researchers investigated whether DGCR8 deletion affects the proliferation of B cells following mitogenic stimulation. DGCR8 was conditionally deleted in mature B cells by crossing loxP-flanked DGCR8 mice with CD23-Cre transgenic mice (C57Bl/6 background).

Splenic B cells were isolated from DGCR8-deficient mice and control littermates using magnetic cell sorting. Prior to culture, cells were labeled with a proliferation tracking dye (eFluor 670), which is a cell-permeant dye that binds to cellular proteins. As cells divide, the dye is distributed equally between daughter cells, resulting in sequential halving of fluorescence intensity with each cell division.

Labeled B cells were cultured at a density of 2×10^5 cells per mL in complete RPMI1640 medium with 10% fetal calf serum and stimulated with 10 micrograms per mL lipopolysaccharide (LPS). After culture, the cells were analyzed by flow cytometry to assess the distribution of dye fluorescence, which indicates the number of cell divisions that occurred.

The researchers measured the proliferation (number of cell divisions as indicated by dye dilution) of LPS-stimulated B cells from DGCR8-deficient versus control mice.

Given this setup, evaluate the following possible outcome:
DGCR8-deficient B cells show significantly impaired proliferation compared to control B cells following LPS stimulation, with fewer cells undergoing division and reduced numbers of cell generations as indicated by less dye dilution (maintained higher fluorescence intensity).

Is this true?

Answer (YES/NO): YES